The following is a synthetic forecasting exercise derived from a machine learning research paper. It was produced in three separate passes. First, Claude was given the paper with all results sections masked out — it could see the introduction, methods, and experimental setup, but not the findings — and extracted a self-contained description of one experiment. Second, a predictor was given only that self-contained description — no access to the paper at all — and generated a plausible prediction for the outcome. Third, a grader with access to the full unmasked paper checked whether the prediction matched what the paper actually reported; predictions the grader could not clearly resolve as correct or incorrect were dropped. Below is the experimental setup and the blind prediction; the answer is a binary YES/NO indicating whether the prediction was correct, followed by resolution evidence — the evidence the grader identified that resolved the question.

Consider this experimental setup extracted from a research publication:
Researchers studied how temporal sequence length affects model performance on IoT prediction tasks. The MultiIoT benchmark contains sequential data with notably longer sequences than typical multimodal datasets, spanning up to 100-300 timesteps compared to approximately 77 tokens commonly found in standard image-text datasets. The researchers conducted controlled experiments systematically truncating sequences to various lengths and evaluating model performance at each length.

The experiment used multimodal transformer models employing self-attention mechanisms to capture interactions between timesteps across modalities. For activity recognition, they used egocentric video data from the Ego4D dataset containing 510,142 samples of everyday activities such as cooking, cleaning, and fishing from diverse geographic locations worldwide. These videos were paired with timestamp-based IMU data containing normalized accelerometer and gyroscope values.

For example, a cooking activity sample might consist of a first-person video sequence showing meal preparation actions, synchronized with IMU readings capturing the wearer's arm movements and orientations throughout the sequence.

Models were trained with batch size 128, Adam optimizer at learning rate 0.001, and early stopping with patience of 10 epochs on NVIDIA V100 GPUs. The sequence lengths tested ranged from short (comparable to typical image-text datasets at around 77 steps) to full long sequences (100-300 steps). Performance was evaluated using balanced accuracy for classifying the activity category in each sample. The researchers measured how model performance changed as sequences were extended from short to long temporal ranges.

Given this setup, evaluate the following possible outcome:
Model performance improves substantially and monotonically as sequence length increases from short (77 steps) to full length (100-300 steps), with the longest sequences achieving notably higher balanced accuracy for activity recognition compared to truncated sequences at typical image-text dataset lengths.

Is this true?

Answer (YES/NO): NO